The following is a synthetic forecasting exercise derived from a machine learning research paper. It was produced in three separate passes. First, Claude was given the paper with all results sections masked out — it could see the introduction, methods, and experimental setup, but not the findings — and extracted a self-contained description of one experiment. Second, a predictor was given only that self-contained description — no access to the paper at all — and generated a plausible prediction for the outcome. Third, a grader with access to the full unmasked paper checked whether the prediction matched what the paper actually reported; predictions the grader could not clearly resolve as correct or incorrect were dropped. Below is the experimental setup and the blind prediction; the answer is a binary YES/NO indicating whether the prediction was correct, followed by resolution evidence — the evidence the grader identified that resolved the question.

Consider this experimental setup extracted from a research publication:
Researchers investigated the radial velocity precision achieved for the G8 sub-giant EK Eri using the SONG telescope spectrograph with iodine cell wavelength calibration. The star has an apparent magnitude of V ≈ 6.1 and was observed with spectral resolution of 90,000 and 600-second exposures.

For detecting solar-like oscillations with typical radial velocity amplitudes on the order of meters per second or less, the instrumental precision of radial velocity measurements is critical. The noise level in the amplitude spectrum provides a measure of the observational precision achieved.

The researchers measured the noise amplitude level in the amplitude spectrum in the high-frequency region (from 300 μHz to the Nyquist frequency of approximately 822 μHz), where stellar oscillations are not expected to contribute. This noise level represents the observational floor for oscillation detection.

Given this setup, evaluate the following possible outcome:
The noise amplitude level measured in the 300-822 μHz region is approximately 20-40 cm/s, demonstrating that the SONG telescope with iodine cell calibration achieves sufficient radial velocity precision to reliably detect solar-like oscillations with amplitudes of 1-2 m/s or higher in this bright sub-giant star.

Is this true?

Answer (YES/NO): YES